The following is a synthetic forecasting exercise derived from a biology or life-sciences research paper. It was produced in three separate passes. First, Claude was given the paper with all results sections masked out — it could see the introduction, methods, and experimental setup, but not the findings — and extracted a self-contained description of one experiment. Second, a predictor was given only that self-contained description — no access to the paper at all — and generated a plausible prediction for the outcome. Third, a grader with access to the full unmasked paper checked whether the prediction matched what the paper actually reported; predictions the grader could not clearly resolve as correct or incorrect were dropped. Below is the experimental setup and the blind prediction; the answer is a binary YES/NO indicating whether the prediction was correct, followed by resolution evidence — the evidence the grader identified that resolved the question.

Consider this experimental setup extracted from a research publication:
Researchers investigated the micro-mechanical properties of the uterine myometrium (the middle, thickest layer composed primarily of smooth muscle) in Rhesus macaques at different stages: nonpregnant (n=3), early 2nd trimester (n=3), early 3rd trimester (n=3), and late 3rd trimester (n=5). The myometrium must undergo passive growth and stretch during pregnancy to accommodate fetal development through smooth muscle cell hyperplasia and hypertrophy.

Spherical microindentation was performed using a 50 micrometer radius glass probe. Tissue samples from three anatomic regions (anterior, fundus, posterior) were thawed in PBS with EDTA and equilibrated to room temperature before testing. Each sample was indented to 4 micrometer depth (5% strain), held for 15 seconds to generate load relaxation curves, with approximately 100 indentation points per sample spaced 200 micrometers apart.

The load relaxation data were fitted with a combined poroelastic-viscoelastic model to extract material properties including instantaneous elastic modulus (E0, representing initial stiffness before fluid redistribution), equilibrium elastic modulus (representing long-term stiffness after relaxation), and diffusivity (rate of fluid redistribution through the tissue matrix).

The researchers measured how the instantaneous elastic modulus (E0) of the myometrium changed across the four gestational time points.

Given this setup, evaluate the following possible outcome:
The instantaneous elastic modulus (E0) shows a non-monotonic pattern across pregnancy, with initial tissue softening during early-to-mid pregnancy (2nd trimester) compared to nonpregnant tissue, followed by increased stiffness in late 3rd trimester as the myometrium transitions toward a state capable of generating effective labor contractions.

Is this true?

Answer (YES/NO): NO